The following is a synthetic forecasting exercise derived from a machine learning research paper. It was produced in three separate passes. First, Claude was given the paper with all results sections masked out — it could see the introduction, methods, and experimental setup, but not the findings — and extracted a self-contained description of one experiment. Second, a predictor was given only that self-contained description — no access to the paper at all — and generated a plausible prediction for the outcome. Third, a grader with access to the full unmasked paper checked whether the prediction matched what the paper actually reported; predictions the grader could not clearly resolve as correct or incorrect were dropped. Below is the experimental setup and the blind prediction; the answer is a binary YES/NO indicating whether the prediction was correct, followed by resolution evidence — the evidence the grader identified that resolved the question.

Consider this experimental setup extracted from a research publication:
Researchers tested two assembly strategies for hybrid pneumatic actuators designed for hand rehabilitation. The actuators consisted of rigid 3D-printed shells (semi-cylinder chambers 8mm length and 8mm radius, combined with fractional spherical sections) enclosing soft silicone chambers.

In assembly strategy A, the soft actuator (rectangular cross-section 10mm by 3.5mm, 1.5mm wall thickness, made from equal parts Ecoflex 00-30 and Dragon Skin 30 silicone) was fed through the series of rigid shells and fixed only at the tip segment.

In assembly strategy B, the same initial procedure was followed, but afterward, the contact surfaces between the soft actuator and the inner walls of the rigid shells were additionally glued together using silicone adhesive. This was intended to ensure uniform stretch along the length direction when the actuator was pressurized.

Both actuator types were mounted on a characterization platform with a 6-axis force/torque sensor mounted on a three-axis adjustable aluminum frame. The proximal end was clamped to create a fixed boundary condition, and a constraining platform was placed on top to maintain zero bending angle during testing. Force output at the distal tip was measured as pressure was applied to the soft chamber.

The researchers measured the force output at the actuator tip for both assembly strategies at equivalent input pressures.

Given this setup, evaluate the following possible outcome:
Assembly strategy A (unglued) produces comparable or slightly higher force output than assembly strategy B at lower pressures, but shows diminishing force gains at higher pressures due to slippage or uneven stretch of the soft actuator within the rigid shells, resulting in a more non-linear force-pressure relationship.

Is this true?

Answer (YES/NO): NO